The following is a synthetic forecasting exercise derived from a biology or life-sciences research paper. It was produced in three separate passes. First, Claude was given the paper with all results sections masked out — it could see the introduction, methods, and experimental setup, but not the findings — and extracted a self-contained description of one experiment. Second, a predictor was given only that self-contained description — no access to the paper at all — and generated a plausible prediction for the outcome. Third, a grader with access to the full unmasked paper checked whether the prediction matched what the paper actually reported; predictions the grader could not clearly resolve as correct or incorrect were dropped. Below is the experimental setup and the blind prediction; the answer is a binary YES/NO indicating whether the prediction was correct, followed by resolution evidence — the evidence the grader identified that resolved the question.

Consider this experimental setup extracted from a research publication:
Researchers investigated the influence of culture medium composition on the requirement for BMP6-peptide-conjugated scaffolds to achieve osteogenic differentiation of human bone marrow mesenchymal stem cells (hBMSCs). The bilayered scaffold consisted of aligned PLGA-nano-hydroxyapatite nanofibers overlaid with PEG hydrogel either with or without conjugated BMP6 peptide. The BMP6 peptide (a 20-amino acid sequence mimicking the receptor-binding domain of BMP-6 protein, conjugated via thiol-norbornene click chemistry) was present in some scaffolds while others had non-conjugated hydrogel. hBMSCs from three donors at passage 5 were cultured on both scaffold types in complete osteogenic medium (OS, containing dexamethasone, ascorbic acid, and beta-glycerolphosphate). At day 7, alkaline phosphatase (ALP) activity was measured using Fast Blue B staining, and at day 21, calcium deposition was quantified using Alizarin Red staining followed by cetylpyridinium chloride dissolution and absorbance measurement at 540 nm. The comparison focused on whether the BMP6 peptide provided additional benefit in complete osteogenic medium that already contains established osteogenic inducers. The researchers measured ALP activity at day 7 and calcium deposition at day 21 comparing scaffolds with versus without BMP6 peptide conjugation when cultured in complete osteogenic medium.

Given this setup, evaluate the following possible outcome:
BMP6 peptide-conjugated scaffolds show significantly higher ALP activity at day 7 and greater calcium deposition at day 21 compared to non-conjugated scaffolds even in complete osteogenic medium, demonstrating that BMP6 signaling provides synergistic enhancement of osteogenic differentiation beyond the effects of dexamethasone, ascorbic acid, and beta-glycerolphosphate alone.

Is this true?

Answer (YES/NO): YES